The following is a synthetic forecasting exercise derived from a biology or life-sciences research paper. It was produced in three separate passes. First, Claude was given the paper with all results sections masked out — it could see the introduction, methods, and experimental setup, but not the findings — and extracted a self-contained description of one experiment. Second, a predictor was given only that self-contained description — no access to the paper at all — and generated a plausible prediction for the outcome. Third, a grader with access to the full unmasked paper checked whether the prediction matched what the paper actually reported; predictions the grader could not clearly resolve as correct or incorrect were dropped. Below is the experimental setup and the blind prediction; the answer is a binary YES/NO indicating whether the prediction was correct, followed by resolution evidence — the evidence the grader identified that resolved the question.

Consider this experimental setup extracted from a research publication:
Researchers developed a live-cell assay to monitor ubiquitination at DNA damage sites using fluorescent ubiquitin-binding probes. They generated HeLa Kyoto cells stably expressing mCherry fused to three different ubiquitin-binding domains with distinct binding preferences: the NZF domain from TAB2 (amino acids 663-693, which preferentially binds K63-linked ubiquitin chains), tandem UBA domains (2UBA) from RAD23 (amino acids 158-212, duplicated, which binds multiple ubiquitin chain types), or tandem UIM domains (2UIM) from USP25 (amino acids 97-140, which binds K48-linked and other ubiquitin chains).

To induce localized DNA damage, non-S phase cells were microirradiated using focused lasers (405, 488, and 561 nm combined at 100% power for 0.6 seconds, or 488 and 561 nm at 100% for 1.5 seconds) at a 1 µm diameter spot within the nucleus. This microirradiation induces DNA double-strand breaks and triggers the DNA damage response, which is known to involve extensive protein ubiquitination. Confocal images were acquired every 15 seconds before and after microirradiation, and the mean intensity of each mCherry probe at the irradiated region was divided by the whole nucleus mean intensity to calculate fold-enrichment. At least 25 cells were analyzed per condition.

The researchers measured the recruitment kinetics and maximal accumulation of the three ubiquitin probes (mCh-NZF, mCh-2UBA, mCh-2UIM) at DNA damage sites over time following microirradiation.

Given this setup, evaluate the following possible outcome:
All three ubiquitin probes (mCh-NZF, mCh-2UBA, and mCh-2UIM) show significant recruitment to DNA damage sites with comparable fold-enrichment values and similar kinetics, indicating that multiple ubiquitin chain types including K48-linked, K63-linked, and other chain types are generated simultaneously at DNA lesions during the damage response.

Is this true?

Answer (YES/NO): NO